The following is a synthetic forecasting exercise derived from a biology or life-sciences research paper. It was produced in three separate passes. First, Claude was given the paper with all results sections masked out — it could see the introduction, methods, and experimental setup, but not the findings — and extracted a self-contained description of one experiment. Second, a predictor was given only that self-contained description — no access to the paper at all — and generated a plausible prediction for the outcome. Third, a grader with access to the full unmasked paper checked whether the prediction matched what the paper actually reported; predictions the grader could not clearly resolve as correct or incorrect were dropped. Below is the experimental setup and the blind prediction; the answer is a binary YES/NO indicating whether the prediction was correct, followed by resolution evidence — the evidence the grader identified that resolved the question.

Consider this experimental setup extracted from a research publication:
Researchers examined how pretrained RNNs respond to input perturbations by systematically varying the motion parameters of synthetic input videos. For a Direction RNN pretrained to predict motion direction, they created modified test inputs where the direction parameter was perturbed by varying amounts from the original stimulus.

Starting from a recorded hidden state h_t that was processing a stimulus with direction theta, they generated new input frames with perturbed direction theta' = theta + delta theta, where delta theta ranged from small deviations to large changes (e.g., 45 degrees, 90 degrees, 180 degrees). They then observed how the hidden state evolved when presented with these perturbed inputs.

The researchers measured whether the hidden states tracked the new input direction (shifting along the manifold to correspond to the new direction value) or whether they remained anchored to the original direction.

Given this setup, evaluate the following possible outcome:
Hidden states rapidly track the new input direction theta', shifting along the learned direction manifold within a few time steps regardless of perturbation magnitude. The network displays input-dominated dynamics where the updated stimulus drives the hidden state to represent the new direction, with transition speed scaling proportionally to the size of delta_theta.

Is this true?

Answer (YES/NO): NO